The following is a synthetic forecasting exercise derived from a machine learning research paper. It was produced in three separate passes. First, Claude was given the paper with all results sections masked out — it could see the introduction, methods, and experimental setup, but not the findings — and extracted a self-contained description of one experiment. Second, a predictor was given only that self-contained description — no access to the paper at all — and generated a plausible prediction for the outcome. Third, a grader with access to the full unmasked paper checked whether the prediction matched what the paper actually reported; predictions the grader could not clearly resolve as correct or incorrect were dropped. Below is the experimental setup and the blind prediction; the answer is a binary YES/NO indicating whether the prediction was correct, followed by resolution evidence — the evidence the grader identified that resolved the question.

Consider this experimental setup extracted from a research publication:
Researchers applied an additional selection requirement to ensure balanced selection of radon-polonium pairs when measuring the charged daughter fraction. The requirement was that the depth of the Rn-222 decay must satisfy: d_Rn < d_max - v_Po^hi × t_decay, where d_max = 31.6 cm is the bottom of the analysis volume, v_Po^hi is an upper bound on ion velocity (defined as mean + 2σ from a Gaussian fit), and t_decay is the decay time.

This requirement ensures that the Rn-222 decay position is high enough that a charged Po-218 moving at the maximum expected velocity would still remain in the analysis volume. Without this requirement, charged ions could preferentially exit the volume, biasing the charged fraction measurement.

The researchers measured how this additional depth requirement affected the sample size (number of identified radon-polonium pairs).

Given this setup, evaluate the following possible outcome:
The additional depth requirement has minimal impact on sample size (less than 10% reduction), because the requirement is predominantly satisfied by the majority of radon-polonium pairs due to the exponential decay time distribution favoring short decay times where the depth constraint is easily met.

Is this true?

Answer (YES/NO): NO